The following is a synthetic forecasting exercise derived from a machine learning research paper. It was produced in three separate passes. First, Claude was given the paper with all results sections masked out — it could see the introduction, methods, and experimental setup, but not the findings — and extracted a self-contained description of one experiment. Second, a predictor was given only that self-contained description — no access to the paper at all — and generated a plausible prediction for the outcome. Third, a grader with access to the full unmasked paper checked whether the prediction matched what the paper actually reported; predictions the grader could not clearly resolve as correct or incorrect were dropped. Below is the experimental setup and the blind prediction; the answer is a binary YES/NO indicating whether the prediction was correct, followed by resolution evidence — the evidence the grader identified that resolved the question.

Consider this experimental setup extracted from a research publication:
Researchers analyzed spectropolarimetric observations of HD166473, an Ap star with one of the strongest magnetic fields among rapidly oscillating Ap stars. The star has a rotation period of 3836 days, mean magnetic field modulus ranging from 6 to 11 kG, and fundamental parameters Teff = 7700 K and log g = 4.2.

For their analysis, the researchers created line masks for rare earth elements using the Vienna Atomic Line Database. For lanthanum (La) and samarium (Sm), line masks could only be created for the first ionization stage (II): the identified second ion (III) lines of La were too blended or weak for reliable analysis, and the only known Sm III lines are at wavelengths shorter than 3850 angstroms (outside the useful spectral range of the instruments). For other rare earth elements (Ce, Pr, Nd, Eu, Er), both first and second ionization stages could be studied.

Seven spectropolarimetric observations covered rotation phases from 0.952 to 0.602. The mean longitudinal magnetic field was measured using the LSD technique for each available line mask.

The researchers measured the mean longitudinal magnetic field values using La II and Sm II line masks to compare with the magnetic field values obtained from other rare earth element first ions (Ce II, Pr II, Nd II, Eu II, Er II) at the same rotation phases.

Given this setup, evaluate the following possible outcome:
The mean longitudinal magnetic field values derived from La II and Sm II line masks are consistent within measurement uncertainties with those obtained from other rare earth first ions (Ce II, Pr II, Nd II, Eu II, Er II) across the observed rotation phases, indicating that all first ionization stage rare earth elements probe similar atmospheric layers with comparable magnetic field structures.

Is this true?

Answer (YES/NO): NO